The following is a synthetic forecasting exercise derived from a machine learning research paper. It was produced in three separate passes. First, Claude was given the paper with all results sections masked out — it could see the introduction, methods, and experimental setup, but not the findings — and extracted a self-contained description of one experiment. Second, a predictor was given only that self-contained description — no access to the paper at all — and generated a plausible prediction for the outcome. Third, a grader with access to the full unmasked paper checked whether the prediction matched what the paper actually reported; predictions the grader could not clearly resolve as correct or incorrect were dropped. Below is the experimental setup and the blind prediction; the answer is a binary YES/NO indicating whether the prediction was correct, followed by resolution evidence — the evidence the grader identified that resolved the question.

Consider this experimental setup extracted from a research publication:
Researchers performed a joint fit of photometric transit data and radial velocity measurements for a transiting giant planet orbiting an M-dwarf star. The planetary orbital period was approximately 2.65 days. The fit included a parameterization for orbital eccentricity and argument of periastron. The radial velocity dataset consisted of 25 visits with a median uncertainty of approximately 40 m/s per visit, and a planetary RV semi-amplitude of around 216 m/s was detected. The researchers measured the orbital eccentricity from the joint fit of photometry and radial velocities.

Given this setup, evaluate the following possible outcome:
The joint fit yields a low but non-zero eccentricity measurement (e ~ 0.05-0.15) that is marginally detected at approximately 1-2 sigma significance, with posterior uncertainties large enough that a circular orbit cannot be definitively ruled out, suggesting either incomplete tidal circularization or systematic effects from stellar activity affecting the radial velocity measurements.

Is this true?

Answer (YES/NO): YES